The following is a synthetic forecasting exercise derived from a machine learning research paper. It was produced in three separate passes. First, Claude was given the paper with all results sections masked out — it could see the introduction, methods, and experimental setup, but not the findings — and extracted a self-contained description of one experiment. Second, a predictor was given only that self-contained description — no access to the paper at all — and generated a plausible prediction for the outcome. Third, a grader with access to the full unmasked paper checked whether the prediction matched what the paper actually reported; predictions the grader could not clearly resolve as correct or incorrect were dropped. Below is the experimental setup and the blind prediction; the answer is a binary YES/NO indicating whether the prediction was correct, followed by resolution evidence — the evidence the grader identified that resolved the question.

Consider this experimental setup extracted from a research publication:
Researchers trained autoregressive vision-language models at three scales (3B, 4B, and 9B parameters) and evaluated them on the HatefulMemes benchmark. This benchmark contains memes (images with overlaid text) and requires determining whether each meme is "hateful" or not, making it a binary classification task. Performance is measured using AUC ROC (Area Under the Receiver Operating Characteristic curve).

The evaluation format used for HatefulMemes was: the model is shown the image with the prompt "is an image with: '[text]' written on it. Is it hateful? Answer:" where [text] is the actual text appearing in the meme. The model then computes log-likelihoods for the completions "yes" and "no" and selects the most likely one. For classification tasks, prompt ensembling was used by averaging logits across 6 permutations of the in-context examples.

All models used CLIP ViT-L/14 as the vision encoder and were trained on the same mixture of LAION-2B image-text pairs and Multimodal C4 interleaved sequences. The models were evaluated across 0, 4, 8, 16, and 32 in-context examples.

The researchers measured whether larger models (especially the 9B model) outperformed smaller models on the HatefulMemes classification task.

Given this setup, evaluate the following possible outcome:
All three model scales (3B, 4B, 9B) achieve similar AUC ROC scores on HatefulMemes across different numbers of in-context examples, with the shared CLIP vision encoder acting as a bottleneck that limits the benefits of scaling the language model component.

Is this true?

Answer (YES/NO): NO